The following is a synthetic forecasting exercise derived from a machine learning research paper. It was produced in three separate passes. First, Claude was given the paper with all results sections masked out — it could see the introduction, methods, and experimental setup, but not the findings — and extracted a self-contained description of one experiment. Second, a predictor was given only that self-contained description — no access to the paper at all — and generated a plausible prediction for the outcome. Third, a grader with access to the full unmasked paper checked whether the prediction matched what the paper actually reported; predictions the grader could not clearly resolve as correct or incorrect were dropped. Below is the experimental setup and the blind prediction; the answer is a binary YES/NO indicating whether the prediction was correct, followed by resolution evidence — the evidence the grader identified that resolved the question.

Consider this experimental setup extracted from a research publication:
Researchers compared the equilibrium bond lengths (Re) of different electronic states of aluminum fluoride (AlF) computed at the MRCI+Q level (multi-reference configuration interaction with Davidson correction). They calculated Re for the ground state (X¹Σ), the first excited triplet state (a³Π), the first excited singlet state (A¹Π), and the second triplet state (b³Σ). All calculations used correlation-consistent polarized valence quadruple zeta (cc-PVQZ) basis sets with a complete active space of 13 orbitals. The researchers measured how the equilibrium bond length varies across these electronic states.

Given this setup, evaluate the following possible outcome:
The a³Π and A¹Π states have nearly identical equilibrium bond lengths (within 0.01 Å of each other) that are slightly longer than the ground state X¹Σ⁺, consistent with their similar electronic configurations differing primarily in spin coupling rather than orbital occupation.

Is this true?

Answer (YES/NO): NO